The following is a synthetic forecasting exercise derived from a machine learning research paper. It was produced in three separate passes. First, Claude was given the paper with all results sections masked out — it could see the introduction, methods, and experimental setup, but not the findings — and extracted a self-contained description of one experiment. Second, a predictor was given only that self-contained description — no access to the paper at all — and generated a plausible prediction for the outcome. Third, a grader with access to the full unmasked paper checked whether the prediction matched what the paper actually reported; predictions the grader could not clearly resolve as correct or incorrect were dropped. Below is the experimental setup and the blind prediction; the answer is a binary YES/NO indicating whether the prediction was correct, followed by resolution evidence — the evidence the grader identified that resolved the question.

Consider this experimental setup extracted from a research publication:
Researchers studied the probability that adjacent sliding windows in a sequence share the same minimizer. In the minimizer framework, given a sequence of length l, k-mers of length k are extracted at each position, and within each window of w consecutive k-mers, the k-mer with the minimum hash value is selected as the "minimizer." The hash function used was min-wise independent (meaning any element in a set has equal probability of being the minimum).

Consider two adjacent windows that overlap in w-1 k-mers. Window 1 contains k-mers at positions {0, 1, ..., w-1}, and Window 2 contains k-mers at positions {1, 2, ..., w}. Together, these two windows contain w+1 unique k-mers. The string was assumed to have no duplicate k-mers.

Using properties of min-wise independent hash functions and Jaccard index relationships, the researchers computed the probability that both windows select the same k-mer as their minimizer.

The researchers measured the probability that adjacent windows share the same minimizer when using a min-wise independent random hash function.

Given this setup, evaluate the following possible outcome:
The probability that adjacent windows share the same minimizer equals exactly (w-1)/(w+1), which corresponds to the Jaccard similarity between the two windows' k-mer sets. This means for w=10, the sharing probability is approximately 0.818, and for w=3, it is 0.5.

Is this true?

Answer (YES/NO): NO